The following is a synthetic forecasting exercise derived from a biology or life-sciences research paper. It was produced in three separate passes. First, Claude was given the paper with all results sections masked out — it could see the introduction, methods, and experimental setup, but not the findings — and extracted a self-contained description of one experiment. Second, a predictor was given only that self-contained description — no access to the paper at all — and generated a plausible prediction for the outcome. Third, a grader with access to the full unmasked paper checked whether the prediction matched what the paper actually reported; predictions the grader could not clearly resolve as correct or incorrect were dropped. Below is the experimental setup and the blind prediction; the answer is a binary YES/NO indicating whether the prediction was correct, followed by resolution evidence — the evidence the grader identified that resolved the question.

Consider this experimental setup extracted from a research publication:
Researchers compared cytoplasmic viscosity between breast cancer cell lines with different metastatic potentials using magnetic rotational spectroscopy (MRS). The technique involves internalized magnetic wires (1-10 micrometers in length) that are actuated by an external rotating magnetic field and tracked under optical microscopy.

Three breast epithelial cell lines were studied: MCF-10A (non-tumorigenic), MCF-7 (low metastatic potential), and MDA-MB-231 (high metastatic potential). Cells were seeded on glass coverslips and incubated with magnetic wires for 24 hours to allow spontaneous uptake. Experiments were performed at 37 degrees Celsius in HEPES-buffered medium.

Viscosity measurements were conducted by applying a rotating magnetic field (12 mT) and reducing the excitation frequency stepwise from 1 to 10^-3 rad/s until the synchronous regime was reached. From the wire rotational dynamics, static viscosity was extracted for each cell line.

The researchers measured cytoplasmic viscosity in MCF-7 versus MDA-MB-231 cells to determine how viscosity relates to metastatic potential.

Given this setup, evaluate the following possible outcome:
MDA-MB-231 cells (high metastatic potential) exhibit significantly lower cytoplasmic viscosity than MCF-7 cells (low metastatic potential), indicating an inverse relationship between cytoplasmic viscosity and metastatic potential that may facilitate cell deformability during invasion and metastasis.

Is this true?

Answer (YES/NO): YES